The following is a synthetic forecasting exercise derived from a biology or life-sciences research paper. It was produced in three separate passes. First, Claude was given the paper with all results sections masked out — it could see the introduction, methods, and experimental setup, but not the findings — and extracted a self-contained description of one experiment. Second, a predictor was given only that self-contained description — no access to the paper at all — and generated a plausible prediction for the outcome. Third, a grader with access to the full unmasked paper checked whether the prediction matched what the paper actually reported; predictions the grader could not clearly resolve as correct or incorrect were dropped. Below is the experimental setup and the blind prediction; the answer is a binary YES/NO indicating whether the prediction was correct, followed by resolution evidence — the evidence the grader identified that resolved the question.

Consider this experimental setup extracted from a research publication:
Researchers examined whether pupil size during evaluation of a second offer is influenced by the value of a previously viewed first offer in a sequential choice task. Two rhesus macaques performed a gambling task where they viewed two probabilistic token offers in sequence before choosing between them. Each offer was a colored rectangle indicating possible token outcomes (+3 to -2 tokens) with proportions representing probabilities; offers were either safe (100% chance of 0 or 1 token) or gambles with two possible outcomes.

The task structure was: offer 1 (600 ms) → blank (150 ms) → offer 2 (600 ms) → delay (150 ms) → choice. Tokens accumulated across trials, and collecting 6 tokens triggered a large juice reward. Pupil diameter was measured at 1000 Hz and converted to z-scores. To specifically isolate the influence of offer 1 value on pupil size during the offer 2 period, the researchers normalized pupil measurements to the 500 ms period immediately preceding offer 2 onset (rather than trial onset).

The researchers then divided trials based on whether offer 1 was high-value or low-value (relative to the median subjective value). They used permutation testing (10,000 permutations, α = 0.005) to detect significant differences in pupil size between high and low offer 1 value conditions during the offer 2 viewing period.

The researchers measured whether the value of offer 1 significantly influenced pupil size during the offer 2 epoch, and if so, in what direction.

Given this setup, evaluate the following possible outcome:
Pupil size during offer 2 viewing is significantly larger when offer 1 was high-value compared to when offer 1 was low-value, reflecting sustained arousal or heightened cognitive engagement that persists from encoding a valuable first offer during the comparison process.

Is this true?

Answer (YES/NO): YES